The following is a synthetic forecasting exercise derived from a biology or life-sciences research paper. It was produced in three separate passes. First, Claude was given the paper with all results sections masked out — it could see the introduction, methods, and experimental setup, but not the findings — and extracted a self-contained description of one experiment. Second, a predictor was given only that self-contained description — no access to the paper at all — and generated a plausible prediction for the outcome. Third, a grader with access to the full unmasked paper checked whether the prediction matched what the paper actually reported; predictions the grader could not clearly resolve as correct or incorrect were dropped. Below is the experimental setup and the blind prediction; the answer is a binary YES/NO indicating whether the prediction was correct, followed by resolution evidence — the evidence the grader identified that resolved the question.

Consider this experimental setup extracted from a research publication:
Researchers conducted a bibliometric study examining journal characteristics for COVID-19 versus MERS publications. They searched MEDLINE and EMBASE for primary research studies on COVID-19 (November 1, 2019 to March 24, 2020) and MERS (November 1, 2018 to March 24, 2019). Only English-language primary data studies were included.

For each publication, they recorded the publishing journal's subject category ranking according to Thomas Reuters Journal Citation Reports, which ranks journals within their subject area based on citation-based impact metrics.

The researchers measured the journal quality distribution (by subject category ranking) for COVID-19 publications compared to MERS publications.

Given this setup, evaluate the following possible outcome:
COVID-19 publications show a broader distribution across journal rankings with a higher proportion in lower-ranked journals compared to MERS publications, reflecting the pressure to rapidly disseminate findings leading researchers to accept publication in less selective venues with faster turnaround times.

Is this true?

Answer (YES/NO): NO